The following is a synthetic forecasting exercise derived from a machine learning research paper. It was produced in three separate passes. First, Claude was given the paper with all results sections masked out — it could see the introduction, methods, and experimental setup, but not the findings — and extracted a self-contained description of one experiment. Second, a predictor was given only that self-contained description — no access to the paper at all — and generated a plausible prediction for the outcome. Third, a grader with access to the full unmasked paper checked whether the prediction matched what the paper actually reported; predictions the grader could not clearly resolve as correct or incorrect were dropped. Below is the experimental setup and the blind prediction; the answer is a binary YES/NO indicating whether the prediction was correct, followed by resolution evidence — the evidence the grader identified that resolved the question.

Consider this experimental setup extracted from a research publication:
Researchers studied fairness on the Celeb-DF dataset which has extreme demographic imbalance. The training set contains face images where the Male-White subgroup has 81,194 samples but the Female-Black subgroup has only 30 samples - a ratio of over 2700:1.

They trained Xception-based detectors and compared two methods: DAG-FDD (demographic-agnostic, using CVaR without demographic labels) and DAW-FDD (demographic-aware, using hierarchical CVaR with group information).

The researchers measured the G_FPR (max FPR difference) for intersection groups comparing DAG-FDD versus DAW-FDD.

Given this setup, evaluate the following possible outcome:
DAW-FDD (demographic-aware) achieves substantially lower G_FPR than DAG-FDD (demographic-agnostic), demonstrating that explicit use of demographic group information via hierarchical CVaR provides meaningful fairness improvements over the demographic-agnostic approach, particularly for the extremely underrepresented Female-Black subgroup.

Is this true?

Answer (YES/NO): NO